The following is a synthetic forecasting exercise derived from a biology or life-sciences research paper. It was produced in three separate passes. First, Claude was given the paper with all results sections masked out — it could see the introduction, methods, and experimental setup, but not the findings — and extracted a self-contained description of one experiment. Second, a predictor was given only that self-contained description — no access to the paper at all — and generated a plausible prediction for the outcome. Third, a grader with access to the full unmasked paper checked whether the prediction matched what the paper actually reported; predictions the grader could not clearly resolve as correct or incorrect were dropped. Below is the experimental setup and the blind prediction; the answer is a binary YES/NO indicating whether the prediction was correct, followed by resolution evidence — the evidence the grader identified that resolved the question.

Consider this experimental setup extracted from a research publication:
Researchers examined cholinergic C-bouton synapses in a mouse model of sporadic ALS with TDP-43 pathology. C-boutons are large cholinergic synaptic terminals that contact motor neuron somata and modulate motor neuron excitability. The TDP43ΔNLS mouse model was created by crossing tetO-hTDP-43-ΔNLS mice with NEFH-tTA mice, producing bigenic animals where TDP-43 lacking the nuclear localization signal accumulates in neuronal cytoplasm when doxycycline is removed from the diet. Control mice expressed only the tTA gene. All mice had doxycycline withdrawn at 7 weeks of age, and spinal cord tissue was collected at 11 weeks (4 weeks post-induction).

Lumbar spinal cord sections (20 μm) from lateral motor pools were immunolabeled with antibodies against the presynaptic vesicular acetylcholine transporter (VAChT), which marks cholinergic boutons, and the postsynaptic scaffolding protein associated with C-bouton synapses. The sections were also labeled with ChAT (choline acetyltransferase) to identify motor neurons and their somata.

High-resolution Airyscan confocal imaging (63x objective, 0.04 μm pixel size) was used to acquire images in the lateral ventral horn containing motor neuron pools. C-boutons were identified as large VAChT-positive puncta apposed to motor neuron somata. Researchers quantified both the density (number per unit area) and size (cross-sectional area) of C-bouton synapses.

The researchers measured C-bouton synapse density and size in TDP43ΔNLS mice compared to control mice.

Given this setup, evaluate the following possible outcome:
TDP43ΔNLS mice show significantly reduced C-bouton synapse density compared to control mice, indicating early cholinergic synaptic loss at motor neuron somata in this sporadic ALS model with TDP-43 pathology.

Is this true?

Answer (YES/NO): NO